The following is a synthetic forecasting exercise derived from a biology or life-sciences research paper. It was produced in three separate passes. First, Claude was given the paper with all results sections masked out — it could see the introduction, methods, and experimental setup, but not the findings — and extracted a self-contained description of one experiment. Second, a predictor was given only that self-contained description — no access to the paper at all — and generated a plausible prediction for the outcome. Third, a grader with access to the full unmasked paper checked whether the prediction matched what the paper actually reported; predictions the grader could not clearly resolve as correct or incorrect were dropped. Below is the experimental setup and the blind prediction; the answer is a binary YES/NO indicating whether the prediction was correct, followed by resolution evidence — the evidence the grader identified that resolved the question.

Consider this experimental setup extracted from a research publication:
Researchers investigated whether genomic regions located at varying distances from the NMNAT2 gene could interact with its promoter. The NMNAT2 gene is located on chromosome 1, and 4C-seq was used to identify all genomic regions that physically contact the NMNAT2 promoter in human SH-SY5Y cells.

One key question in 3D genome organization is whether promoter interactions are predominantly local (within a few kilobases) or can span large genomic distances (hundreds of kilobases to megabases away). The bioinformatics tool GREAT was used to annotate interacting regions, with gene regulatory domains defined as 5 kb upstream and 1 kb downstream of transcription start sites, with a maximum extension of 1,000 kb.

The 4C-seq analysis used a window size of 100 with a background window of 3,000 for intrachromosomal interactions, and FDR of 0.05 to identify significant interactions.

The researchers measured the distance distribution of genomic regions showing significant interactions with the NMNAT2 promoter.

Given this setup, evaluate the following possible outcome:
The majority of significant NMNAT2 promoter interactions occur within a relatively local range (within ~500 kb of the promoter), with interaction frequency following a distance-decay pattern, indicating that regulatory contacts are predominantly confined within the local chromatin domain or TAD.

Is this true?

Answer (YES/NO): NO